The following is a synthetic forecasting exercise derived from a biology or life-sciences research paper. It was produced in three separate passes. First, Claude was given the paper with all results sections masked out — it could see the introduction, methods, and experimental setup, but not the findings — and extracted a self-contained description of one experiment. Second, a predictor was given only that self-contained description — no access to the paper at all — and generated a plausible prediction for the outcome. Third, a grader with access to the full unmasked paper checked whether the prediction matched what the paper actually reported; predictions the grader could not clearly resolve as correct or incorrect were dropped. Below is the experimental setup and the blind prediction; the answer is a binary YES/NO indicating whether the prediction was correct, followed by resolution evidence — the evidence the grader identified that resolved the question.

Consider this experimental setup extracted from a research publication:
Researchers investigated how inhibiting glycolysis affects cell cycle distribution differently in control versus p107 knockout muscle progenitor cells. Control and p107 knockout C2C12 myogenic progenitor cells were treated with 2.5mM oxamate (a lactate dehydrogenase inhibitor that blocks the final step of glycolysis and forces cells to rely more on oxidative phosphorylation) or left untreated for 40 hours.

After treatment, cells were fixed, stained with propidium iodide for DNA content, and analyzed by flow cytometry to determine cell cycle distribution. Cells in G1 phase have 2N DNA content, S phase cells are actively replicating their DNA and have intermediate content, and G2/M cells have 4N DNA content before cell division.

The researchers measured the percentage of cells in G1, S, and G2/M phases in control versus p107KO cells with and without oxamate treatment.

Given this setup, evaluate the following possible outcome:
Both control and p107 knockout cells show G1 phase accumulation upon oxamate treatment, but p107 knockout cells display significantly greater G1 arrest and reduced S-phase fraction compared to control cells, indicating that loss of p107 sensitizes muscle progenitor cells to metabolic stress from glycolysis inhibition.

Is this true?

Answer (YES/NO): NO